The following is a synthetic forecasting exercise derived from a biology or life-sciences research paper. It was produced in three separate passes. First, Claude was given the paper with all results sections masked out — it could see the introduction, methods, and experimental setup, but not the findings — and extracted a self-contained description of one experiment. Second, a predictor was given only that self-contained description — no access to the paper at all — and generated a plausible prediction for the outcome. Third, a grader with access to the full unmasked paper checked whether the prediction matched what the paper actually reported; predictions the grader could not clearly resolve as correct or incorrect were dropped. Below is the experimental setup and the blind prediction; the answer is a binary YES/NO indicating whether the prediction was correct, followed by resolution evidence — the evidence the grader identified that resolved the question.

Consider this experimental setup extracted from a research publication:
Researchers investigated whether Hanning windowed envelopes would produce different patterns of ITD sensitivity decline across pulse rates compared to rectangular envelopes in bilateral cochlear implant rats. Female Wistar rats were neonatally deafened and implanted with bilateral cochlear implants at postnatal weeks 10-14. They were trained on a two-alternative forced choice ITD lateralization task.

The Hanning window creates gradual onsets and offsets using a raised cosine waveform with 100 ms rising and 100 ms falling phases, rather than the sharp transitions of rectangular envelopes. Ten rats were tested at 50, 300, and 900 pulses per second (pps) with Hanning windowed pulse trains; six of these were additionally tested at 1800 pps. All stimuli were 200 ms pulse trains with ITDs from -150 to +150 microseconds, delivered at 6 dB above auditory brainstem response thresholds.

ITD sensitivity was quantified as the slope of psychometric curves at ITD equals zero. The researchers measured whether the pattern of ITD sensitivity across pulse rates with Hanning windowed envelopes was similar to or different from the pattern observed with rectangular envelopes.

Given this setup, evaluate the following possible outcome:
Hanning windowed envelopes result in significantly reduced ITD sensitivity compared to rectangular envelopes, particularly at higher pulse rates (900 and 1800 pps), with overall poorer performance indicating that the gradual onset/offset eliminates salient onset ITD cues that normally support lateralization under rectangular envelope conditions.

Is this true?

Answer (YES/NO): NO